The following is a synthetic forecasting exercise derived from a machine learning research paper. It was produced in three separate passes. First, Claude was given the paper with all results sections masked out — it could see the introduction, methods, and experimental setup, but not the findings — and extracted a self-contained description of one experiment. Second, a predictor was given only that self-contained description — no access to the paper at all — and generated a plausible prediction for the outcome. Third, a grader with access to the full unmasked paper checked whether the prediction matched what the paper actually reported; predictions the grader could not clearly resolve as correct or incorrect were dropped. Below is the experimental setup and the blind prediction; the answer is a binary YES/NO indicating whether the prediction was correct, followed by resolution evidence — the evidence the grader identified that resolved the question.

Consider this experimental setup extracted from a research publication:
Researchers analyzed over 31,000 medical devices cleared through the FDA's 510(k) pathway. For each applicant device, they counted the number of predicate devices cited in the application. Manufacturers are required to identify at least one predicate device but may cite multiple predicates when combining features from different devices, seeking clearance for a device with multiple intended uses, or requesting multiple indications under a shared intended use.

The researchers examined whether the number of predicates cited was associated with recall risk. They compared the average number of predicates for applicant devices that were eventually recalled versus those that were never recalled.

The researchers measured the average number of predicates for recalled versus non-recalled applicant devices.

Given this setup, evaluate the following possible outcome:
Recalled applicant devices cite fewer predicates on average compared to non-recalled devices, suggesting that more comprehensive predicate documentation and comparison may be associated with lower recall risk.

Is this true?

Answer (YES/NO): NO